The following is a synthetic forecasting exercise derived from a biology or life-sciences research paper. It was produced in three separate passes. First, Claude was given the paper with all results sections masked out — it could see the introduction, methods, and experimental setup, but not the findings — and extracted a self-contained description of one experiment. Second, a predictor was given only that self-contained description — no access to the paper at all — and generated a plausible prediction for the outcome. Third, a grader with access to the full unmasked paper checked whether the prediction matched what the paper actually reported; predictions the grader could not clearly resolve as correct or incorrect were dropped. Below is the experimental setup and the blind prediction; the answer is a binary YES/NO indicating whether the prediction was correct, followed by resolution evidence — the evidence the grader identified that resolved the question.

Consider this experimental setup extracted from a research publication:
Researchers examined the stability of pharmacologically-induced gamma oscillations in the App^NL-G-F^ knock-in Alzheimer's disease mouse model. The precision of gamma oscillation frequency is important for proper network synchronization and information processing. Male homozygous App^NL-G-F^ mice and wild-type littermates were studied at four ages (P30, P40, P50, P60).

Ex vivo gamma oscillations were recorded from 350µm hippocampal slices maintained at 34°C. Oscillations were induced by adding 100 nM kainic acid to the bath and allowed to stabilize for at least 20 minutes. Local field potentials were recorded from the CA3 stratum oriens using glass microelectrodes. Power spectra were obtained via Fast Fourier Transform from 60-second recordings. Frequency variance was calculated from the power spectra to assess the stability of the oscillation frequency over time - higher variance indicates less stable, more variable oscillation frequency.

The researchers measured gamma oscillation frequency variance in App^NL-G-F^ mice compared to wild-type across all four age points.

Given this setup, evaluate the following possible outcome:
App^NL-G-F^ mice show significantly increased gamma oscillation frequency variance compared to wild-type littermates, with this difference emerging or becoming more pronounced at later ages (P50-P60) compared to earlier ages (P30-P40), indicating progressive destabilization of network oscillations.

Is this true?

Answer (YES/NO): NO